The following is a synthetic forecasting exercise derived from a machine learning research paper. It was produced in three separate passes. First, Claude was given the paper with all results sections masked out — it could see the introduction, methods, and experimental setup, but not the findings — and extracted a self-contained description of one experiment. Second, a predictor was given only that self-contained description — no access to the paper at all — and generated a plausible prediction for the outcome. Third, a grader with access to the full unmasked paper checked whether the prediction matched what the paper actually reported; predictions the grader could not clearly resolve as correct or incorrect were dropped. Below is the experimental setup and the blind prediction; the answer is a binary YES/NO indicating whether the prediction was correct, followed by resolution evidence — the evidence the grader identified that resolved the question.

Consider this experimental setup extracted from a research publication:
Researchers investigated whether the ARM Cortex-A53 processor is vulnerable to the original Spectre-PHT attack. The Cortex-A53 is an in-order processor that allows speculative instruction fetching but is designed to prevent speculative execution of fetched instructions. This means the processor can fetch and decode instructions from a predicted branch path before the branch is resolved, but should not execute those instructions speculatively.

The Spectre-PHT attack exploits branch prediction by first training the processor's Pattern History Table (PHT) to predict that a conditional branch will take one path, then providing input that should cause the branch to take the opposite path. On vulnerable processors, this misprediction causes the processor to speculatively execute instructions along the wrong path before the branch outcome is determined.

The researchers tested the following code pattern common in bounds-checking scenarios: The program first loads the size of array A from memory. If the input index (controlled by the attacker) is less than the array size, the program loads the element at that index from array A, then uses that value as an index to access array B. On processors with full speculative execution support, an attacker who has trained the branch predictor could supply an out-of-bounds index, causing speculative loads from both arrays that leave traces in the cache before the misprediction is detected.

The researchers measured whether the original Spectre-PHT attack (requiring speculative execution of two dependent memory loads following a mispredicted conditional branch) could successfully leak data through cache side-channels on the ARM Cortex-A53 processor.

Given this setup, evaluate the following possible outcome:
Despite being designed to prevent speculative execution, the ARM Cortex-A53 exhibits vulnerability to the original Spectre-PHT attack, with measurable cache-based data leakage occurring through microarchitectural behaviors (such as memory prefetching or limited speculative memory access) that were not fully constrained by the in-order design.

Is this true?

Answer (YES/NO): NO